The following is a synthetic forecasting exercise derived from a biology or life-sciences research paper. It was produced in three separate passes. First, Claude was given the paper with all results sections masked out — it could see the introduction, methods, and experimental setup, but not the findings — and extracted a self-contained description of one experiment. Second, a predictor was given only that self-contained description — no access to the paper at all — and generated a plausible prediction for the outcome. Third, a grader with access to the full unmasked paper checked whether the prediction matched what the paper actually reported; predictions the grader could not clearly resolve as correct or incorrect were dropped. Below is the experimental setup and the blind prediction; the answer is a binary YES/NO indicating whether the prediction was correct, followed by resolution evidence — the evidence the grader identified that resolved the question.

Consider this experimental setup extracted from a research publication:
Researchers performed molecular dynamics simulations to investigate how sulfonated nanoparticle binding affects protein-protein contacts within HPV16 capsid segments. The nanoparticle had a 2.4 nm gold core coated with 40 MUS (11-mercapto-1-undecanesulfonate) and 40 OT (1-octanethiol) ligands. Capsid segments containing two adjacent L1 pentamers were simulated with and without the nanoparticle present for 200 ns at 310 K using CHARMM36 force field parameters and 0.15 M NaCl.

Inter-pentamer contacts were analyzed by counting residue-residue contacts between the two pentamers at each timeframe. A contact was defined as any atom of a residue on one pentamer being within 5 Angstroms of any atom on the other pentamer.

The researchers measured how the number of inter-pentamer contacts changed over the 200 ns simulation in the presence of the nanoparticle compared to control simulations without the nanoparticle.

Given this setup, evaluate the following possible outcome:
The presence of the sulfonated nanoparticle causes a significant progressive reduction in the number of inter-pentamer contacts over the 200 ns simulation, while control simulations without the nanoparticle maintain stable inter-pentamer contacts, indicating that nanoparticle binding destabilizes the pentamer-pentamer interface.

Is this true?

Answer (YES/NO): NO